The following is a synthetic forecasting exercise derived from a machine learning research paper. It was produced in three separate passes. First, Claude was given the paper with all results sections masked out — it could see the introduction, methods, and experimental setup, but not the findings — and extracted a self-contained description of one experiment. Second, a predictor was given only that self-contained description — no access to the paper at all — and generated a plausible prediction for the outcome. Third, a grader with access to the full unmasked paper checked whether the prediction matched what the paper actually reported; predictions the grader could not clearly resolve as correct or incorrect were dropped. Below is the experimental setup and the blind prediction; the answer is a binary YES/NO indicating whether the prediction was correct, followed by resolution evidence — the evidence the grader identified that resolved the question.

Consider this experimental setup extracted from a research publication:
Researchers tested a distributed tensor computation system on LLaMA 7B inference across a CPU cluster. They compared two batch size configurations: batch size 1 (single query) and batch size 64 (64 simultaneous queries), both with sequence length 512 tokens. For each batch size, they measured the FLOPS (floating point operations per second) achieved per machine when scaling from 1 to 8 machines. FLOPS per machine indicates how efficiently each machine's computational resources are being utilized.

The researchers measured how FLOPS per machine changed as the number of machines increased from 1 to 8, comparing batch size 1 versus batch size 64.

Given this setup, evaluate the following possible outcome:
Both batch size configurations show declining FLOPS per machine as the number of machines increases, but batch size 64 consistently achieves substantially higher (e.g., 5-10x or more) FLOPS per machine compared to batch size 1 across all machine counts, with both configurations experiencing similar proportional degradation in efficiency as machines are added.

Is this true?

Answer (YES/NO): NO